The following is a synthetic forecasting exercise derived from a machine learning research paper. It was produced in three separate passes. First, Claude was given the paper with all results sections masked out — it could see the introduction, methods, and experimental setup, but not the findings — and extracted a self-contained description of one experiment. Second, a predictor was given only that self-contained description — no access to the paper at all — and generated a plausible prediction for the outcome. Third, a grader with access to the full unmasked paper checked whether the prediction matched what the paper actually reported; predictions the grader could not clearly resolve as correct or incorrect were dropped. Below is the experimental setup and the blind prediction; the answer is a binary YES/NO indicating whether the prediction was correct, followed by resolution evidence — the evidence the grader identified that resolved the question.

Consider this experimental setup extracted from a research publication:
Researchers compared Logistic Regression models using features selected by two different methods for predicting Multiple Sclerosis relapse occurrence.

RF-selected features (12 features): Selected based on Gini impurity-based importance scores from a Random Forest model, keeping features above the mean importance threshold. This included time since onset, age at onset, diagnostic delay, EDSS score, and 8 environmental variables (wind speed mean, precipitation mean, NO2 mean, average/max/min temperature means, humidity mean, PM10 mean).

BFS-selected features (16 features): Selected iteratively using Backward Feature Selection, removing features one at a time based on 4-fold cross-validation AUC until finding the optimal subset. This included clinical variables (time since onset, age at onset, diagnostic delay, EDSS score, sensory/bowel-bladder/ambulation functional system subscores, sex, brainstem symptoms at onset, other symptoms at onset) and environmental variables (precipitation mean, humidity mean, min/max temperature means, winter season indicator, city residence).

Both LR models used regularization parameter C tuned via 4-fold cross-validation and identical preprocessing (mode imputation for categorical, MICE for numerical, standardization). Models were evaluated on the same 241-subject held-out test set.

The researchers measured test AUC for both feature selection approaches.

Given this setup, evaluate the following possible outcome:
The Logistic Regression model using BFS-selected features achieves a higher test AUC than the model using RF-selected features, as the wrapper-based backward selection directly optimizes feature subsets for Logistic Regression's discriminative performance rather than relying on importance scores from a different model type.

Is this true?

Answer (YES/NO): YES